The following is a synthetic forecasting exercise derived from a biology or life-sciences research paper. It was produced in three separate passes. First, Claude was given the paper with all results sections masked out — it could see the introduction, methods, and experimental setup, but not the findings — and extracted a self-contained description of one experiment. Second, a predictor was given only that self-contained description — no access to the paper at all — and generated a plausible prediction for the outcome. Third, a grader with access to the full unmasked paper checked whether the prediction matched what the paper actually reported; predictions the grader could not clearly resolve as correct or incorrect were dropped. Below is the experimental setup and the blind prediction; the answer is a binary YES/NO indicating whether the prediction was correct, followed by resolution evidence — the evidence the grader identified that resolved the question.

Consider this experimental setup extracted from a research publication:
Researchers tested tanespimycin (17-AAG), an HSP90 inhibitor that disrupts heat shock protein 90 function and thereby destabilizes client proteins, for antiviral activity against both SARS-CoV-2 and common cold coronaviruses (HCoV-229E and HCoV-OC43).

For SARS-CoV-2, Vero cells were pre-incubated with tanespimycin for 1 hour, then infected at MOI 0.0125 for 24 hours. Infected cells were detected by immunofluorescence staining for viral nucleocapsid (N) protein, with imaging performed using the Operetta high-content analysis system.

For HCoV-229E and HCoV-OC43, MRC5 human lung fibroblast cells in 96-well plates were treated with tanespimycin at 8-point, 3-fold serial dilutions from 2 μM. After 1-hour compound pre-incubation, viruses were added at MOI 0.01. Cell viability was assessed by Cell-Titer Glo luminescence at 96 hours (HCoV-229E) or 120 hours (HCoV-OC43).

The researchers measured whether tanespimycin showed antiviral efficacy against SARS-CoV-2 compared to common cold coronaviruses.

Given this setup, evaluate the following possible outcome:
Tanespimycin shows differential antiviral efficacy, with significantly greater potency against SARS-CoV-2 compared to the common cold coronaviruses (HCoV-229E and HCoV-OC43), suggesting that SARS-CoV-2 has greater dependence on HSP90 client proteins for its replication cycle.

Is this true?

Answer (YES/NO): NO